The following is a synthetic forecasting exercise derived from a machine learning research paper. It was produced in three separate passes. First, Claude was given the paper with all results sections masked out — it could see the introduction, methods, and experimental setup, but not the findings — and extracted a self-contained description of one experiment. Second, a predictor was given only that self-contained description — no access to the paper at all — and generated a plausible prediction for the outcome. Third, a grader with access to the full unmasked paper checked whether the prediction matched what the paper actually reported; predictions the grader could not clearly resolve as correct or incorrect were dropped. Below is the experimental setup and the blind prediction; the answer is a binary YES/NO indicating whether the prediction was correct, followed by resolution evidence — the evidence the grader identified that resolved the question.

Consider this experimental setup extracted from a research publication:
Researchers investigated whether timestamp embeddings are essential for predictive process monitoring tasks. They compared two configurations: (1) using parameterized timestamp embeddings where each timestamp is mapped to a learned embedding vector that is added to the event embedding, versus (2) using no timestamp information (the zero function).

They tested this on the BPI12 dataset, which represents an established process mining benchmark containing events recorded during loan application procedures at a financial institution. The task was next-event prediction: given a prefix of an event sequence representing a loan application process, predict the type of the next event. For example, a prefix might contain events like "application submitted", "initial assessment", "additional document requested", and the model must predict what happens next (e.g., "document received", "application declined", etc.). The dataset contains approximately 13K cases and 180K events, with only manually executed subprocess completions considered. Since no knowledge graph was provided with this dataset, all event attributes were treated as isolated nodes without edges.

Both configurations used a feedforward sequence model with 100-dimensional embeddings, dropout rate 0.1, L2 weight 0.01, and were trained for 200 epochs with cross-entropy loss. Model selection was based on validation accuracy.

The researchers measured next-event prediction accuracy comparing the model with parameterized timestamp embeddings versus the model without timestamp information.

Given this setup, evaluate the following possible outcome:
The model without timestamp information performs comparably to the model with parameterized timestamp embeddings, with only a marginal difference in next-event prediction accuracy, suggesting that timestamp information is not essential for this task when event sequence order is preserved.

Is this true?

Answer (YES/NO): YES